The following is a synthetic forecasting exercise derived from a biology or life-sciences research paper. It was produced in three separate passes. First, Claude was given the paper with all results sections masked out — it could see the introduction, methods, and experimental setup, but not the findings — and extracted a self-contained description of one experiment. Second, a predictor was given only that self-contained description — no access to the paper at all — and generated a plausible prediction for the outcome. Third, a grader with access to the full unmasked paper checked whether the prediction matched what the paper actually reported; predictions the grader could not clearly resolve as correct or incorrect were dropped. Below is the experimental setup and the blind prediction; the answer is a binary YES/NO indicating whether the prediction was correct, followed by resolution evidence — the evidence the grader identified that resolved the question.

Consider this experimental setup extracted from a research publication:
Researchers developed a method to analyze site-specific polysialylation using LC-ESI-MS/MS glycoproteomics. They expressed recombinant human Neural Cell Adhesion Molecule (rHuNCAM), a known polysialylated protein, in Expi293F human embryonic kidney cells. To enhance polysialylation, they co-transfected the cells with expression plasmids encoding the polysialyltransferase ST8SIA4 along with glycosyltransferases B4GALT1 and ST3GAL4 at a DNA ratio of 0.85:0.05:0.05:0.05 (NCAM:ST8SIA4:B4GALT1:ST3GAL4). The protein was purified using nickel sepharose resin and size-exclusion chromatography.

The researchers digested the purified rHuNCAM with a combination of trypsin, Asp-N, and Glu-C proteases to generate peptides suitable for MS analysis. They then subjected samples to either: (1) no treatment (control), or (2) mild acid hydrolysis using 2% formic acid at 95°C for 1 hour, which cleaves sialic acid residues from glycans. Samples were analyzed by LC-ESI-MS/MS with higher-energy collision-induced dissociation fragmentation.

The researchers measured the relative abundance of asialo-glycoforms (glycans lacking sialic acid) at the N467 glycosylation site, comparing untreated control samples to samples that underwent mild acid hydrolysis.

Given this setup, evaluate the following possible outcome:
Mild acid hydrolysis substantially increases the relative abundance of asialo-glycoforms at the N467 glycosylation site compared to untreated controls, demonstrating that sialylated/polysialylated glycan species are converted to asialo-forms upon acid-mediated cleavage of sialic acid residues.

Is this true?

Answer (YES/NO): YES